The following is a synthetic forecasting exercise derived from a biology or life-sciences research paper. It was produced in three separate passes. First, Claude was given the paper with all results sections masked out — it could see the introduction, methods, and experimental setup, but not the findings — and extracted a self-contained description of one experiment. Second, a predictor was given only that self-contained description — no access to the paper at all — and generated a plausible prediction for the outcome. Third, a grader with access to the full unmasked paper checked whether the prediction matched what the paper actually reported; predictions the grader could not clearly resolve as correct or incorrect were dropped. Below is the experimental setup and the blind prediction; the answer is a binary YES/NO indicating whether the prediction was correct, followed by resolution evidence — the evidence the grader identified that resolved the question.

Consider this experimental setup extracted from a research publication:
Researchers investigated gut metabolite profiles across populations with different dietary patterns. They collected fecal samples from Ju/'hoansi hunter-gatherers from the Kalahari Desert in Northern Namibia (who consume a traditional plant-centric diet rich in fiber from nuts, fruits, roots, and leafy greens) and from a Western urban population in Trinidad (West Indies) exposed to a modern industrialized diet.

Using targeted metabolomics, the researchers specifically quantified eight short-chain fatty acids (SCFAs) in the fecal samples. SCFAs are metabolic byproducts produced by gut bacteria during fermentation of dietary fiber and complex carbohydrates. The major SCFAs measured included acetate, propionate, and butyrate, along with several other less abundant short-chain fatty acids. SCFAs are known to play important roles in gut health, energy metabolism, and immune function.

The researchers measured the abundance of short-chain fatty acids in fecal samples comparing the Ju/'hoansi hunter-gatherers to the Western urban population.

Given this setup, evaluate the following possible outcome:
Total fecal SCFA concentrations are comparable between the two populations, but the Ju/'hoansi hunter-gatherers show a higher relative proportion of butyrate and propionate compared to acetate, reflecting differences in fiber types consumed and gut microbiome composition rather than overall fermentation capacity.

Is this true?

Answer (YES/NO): NO